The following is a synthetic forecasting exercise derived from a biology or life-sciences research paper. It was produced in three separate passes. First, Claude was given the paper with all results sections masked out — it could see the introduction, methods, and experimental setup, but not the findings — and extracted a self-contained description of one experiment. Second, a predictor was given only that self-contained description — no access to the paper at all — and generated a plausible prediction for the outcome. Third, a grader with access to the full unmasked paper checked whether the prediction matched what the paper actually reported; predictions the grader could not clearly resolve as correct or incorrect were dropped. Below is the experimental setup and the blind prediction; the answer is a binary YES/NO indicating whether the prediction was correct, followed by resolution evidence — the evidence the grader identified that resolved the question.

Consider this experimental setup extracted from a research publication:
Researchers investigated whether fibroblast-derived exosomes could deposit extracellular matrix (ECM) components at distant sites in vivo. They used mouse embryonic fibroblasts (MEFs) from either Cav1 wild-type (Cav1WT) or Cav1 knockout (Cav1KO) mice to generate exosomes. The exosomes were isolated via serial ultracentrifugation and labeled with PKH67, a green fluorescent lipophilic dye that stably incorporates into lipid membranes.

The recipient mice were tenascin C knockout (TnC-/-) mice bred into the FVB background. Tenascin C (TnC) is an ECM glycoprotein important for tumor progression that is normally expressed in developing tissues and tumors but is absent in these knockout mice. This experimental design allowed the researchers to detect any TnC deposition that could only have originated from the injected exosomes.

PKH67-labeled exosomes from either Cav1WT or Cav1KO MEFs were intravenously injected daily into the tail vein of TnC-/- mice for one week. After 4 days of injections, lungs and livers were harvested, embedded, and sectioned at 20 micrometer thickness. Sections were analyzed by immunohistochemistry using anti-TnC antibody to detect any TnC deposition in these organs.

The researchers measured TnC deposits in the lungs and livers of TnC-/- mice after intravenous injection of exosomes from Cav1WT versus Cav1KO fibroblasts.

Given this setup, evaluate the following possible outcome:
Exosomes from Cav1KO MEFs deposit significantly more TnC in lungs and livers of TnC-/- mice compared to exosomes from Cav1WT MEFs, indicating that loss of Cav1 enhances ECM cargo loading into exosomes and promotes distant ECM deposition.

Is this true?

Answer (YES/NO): NO